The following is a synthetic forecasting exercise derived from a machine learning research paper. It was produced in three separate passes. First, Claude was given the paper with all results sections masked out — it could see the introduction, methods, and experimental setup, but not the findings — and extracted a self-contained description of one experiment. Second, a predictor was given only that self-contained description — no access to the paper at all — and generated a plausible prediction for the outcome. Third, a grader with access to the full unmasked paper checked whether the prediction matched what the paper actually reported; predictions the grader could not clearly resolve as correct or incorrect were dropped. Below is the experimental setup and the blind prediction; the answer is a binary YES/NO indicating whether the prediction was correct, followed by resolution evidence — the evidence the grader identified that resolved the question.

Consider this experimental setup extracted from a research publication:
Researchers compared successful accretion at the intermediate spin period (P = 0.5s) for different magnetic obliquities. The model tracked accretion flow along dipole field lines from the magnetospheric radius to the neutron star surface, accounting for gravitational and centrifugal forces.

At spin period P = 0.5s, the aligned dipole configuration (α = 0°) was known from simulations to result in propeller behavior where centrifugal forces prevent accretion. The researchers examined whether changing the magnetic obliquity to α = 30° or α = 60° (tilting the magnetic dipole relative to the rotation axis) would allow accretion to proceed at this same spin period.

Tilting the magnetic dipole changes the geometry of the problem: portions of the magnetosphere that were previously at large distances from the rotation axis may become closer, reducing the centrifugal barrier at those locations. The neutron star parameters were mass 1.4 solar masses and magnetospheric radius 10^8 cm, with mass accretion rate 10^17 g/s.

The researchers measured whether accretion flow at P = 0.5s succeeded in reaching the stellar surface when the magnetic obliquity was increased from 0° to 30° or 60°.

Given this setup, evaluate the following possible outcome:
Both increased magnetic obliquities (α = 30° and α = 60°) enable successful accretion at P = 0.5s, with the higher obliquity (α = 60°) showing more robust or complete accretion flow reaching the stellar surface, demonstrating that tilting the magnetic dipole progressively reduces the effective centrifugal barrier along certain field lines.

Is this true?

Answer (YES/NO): NO